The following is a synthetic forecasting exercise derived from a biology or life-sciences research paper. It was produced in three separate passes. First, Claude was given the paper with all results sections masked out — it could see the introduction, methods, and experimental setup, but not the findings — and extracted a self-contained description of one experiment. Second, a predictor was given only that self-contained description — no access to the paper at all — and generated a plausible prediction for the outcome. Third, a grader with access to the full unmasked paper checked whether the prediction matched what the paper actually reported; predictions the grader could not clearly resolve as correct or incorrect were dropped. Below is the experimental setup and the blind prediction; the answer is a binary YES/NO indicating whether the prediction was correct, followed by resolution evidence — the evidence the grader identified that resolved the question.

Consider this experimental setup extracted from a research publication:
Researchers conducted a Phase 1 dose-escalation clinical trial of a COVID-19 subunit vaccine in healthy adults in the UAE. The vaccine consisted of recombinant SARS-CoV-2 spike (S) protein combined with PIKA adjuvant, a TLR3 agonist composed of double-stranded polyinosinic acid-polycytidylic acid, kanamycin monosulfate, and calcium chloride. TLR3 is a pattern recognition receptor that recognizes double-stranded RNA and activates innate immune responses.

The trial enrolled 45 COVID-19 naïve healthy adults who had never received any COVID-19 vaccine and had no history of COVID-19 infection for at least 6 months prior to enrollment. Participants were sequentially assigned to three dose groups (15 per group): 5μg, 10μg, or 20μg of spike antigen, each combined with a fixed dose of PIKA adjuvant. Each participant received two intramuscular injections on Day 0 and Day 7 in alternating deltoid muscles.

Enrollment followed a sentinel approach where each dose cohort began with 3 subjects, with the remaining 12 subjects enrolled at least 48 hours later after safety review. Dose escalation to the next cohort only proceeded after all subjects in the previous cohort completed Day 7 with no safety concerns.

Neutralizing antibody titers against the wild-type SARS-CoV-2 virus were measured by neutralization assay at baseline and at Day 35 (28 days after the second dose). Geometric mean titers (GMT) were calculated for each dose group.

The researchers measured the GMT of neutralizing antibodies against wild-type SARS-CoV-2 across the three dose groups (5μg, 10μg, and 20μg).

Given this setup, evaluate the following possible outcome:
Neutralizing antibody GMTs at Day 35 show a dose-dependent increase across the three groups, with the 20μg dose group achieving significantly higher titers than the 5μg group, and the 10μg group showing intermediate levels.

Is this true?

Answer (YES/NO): NO